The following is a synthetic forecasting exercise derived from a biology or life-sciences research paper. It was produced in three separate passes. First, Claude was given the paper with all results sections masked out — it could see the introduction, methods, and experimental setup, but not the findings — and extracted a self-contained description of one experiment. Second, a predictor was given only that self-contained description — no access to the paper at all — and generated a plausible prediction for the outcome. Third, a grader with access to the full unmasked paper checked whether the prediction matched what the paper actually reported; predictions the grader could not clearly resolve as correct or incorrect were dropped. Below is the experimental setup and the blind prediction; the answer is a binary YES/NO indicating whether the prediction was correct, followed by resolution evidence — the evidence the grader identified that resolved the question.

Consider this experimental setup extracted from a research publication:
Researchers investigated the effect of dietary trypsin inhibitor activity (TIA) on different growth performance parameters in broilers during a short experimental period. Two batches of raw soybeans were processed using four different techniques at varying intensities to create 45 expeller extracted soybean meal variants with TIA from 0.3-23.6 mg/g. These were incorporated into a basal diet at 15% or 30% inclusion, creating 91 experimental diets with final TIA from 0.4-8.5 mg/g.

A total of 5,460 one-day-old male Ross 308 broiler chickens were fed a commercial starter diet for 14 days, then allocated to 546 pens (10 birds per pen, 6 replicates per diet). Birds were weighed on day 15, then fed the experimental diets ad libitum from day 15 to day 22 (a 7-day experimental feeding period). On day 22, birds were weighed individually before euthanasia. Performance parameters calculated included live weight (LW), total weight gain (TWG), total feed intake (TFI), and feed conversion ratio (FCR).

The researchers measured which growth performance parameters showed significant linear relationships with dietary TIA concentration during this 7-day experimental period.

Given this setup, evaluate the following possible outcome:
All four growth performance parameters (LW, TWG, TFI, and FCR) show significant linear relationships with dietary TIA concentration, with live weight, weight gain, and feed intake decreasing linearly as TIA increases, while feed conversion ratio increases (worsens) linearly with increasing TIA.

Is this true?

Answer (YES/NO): YES